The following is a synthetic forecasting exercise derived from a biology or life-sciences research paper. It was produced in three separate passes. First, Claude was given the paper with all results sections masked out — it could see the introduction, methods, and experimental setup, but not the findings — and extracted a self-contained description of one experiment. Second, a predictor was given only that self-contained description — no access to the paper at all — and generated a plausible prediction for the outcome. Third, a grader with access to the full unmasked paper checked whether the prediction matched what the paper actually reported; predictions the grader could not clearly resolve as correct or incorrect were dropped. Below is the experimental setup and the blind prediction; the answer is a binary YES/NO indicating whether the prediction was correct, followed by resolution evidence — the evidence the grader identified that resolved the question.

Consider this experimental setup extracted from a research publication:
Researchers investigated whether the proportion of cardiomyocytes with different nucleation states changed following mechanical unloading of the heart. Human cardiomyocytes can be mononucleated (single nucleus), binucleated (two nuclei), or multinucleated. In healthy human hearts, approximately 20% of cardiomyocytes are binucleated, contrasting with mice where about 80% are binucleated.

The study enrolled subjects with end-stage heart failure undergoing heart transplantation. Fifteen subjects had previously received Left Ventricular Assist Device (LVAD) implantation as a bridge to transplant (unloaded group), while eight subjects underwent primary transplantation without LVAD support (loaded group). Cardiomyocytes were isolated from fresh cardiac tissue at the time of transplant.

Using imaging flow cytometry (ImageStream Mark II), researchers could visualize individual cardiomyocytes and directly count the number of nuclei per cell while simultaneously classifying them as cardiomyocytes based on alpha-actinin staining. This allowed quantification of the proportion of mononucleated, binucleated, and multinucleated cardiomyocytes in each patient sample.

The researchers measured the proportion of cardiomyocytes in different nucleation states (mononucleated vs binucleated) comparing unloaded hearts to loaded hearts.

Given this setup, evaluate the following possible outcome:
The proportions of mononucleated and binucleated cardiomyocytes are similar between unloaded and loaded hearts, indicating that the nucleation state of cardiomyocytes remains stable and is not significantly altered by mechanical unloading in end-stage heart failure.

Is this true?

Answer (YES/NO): YES